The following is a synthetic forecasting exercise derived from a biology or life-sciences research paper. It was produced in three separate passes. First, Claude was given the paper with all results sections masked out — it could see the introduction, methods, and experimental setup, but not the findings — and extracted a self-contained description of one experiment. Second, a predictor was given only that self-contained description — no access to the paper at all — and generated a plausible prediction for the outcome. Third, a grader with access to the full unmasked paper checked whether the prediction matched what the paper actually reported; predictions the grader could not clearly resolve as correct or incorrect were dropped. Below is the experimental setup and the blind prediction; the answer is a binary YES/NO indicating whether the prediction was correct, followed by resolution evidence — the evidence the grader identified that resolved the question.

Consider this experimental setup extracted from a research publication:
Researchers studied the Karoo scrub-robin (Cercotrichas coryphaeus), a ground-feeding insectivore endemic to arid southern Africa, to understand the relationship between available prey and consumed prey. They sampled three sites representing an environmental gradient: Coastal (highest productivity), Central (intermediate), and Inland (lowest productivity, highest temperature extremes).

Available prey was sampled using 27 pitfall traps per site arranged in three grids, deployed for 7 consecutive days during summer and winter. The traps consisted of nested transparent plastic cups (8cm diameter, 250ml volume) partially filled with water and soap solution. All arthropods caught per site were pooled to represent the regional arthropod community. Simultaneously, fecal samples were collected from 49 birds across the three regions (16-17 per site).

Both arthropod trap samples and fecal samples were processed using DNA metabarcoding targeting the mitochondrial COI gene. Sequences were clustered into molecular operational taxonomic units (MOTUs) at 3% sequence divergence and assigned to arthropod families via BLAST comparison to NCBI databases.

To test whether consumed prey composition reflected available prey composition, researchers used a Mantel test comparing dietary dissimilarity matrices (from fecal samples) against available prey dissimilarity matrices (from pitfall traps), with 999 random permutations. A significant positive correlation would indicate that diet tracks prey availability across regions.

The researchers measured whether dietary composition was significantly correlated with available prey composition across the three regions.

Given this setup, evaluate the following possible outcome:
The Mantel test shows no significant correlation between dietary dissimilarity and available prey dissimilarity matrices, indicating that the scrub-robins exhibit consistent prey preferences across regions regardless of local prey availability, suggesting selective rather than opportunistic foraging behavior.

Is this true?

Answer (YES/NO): YES